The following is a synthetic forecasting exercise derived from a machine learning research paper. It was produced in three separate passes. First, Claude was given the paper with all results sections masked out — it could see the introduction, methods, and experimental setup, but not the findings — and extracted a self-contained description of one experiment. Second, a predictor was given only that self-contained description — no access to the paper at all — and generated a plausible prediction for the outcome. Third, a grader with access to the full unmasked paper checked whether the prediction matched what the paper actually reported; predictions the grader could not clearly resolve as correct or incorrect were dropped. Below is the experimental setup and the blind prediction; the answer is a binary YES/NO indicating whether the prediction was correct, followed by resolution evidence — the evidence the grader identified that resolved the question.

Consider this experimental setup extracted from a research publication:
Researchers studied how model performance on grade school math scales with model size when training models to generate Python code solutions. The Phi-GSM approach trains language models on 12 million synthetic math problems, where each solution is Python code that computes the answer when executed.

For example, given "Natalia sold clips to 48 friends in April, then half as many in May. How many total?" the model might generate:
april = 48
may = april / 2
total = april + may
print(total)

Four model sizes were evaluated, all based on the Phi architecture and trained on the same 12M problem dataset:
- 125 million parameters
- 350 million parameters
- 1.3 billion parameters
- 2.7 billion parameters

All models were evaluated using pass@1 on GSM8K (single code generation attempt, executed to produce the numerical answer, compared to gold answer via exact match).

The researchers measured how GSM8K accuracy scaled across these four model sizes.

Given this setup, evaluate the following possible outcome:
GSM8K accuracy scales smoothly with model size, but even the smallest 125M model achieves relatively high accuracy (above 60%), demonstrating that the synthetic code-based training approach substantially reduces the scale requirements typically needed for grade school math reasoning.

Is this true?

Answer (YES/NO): YES